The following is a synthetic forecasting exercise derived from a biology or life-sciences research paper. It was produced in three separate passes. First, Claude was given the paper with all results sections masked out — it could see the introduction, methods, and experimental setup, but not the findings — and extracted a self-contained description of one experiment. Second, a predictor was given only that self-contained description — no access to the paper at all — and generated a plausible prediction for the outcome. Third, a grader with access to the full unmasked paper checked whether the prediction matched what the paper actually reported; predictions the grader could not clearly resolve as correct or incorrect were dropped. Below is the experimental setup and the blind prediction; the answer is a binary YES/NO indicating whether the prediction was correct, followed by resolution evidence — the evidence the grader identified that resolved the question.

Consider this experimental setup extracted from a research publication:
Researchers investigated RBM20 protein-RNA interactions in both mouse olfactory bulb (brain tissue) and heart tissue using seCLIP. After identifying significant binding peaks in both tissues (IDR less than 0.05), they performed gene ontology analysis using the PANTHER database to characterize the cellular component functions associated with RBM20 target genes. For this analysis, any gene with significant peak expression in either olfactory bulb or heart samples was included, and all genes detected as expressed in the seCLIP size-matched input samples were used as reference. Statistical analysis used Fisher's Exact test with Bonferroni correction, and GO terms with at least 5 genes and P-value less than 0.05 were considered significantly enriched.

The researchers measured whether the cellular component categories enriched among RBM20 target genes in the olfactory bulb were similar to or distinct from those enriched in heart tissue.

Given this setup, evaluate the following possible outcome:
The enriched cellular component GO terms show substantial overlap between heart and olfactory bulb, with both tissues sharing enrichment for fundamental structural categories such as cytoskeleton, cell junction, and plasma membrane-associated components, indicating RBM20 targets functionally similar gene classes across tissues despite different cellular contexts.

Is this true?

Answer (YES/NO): NO